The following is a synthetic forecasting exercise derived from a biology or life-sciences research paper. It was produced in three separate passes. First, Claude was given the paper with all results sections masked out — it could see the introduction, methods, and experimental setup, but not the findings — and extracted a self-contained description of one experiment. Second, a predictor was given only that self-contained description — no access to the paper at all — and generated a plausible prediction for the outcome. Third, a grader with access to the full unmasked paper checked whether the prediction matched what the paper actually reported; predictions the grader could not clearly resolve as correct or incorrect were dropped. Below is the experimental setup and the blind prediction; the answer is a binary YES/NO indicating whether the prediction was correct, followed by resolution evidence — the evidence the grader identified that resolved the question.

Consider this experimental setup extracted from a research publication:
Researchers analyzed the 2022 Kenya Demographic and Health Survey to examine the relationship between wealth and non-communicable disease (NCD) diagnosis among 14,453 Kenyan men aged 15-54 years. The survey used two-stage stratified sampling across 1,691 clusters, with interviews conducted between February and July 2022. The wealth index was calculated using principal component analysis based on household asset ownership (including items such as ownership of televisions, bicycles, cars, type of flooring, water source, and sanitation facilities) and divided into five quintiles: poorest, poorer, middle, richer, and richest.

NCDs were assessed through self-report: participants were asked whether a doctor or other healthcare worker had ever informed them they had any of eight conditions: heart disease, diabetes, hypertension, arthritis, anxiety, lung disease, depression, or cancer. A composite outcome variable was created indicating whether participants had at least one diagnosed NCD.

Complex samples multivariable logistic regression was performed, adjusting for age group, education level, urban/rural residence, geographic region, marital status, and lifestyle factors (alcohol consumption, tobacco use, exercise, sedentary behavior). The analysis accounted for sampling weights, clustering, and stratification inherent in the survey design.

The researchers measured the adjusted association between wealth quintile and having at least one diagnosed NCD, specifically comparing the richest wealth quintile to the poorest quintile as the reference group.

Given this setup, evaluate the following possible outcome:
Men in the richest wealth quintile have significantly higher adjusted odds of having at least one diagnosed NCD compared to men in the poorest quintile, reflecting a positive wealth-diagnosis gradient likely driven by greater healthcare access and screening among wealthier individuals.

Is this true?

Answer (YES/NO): YES